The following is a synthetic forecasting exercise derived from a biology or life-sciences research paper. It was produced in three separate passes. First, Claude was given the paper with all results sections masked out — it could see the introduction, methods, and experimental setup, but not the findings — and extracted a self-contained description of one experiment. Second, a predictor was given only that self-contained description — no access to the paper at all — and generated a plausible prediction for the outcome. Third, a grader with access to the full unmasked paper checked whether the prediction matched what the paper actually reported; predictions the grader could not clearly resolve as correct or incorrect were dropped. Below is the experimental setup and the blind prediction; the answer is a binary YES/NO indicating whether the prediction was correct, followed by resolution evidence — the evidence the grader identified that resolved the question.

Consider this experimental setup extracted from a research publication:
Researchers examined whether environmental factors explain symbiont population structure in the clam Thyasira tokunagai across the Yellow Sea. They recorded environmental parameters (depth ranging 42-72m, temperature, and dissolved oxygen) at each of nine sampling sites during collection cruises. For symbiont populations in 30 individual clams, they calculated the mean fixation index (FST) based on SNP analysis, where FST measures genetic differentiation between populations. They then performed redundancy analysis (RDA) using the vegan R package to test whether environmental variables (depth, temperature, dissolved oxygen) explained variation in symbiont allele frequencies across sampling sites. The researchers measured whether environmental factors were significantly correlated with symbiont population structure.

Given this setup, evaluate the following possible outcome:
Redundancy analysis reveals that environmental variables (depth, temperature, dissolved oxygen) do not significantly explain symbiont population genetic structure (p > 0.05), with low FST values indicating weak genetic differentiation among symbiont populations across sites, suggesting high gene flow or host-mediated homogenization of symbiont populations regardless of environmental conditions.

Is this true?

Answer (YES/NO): NO